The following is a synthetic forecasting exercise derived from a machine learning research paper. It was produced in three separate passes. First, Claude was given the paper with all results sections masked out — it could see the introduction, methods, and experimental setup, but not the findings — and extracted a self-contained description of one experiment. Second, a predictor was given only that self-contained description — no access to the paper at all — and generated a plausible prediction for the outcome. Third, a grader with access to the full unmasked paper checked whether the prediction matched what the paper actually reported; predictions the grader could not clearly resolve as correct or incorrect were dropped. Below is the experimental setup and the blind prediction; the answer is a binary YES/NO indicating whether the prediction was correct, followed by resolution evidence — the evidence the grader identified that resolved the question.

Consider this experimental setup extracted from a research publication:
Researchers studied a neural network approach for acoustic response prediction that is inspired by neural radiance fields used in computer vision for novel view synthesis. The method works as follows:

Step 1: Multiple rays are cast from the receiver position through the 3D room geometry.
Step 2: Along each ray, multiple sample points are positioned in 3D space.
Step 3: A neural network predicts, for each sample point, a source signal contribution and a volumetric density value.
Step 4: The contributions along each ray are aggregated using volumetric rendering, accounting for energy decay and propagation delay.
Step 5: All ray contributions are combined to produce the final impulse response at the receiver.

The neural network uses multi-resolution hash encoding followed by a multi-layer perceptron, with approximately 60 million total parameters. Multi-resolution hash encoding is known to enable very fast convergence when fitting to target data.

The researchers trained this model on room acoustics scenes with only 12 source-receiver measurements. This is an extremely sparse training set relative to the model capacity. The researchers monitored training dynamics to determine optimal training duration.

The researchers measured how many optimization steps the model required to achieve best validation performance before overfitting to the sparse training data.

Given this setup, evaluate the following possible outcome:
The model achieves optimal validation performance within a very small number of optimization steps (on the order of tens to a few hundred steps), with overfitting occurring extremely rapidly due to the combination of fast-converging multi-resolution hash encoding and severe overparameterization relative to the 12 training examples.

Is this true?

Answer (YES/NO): NO